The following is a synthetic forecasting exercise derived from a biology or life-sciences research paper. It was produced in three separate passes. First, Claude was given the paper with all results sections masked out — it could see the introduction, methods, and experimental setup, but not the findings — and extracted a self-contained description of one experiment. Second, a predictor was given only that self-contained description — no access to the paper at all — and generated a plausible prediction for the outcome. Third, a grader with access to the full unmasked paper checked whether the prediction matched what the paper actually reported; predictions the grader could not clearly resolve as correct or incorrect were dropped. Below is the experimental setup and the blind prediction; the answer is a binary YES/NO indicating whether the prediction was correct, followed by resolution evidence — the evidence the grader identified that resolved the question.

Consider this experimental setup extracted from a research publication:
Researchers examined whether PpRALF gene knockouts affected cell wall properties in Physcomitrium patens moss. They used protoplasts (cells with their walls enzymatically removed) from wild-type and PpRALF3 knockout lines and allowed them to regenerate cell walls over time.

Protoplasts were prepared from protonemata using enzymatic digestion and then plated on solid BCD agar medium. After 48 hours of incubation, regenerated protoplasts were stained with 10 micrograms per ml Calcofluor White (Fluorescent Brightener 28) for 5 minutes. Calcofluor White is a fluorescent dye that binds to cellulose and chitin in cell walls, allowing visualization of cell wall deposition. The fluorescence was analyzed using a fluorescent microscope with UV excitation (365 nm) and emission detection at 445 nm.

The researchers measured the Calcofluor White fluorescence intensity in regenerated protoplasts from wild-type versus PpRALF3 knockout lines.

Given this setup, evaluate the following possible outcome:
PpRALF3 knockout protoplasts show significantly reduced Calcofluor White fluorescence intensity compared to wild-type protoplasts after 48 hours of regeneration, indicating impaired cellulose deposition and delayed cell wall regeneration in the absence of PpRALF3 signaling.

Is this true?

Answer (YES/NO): NO